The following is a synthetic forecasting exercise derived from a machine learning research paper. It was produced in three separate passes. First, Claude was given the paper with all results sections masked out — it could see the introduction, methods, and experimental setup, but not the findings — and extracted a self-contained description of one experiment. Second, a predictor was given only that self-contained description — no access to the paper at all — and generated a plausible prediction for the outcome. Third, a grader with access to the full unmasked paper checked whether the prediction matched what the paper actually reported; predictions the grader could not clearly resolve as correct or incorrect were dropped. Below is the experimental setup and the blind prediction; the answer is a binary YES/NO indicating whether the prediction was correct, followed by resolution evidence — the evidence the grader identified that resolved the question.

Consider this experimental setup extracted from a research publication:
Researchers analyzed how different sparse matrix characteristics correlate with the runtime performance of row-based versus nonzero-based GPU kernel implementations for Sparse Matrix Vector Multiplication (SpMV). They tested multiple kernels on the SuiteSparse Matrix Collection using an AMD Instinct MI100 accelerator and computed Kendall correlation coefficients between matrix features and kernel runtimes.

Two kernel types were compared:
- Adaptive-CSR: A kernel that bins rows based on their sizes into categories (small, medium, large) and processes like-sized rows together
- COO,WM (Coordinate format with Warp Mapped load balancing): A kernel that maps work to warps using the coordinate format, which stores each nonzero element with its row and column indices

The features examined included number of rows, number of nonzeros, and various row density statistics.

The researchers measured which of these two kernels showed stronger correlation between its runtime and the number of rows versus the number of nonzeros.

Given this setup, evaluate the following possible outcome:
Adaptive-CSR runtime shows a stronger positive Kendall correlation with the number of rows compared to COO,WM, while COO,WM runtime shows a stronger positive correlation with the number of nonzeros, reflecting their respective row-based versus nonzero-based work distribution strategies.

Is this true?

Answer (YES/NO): YES